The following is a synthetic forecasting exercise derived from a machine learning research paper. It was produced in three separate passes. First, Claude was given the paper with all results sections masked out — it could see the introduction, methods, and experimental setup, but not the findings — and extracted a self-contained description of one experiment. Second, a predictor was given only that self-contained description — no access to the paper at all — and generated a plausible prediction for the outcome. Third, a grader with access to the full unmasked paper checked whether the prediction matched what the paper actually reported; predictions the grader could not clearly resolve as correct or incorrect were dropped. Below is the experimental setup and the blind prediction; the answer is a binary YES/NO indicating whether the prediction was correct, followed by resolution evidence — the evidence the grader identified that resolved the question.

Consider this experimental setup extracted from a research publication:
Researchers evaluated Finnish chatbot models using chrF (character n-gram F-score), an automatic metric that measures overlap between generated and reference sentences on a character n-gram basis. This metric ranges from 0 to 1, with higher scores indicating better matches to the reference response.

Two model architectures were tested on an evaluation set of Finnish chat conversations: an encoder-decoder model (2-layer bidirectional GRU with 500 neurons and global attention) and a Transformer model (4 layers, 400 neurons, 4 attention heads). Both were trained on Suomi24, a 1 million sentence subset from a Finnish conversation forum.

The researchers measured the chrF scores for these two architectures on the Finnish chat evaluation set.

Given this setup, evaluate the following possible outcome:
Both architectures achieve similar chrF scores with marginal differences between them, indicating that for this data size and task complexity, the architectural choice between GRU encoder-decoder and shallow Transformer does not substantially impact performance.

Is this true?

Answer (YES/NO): NO